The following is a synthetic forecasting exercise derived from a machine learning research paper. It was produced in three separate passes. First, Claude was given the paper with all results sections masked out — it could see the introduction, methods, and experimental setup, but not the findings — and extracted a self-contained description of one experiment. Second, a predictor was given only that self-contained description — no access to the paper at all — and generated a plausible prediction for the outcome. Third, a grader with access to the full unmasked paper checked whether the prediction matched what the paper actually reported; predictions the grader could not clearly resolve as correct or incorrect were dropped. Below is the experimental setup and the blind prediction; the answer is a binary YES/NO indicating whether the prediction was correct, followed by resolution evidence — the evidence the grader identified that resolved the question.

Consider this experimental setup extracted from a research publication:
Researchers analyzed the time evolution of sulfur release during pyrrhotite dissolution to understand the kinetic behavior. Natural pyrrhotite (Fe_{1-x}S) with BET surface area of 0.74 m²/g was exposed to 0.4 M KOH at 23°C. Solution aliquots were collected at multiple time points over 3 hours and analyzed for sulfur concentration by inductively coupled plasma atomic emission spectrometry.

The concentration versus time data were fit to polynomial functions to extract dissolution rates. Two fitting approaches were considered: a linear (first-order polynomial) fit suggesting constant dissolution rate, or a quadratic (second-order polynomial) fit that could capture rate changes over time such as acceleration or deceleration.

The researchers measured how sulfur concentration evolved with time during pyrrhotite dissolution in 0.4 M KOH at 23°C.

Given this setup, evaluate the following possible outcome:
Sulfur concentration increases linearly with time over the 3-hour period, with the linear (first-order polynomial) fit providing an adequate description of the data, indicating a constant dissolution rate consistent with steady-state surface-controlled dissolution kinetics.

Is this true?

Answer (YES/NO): NO